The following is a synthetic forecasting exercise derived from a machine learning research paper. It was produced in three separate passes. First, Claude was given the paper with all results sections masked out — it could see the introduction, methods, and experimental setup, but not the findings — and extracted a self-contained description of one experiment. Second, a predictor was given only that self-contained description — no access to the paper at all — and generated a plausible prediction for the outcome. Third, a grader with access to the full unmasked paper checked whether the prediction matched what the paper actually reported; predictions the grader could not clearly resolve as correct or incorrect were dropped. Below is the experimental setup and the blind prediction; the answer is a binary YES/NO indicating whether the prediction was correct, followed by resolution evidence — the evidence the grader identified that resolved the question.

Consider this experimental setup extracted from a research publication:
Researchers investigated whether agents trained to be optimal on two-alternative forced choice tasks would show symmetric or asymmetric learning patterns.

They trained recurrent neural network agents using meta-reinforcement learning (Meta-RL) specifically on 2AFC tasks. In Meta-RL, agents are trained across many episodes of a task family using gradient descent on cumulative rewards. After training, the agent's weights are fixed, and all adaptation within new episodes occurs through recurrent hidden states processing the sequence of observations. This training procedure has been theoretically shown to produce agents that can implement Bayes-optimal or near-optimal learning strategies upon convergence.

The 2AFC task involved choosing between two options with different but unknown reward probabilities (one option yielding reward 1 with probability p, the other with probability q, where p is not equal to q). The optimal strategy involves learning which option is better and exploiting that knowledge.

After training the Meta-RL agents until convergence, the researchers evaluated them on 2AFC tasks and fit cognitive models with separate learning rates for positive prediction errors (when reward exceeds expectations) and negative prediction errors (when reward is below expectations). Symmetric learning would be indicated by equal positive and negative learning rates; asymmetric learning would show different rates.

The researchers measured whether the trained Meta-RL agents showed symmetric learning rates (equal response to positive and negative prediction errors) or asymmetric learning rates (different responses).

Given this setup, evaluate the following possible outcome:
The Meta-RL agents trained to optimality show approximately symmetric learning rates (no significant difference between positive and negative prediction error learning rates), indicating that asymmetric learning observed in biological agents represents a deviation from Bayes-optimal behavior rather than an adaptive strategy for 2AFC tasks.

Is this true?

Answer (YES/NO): NO